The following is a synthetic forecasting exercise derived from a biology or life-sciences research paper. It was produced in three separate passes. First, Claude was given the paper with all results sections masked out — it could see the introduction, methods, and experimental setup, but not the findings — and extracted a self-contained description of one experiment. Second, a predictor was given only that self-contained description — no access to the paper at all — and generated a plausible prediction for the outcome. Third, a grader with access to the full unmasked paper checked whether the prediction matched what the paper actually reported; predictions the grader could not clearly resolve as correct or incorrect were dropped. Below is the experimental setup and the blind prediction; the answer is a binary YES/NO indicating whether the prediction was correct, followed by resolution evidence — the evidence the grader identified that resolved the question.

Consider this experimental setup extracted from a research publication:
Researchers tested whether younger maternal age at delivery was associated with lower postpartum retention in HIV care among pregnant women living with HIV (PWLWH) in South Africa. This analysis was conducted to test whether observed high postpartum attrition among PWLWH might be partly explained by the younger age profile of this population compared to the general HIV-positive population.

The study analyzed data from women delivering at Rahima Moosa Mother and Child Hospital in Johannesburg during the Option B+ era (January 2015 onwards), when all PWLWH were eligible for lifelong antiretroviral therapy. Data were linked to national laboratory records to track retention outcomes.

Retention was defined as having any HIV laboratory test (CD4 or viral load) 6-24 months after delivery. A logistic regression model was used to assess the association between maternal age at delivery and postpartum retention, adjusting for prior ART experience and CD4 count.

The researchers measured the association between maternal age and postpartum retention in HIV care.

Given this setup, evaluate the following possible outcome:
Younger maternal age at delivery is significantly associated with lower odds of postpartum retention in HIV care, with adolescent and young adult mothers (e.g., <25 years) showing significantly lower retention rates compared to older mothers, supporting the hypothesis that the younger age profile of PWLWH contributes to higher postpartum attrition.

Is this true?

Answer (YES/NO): YES